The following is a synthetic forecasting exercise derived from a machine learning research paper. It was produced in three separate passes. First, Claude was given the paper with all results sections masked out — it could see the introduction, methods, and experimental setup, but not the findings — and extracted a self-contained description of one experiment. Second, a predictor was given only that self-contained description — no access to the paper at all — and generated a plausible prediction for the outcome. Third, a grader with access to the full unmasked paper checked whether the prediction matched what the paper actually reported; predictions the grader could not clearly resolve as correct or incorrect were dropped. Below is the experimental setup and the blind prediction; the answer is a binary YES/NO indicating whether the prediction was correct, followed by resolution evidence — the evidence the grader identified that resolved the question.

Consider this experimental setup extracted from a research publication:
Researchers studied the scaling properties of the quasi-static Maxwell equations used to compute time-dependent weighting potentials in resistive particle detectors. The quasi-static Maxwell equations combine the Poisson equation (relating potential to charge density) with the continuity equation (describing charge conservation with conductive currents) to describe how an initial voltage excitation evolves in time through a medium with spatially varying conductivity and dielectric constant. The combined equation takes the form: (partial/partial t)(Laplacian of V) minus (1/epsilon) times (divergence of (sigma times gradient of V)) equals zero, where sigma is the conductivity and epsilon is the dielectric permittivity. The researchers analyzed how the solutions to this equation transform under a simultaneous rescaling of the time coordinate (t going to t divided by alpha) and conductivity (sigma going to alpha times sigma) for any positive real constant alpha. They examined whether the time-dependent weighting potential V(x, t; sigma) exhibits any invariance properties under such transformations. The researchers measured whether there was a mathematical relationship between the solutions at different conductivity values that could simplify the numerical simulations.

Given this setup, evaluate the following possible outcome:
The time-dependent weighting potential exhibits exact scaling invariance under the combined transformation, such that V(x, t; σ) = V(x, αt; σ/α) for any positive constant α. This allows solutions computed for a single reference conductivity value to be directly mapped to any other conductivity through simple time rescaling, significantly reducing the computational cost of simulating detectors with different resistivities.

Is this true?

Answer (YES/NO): YES